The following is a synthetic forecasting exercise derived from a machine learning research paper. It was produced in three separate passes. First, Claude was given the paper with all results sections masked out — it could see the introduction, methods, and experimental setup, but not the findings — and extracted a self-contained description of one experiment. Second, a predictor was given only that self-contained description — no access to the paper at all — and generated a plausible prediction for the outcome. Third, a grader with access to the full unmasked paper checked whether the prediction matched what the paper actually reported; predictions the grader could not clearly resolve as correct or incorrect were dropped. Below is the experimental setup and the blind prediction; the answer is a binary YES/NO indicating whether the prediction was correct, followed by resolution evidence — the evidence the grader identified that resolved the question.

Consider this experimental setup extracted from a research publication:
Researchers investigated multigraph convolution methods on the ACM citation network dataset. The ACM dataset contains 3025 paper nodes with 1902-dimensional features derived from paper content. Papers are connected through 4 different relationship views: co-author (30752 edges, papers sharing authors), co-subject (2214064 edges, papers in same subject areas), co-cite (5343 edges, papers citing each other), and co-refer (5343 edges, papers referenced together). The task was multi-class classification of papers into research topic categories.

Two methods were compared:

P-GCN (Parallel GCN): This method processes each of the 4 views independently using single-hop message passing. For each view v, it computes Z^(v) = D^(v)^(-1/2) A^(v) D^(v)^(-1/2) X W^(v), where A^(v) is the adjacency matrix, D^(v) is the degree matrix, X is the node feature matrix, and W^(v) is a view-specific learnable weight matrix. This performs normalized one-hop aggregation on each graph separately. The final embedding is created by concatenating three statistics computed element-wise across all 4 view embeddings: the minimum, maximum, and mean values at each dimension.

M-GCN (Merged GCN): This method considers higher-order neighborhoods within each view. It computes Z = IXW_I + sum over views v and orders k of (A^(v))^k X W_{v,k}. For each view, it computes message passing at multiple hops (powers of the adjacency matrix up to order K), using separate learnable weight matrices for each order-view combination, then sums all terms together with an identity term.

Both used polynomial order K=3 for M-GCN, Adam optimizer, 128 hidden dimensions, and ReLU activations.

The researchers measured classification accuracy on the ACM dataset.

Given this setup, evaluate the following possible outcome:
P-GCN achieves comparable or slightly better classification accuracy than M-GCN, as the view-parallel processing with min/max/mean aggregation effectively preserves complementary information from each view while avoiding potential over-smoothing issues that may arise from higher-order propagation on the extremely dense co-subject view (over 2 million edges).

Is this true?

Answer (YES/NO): NO